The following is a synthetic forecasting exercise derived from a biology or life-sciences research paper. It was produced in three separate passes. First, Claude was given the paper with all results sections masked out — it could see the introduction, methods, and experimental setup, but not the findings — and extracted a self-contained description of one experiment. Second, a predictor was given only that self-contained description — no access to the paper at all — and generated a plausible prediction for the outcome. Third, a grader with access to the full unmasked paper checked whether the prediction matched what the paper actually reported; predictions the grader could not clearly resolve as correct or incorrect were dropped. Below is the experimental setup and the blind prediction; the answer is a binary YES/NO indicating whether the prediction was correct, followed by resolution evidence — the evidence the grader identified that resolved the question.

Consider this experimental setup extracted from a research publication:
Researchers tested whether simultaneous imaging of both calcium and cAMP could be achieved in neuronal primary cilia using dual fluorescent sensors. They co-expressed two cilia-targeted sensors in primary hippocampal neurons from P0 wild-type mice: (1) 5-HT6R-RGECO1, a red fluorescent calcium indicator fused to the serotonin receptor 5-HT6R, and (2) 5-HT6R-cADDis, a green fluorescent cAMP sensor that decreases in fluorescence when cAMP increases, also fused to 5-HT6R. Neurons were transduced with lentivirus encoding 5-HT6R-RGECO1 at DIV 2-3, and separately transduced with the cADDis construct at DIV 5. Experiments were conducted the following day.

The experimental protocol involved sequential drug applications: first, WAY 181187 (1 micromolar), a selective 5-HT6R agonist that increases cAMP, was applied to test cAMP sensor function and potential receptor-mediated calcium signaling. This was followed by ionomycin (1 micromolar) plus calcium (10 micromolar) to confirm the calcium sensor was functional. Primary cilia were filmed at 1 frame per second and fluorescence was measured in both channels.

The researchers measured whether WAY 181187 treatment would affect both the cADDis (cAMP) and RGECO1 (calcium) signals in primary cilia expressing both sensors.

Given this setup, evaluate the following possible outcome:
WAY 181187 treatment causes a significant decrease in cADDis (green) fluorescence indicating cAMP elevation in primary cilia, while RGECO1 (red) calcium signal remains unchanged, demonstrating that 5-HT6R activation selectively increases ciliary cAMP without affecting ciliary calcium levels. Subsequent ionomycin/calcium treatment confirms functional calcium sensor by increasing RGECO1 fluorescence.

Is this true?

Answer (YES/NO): YES